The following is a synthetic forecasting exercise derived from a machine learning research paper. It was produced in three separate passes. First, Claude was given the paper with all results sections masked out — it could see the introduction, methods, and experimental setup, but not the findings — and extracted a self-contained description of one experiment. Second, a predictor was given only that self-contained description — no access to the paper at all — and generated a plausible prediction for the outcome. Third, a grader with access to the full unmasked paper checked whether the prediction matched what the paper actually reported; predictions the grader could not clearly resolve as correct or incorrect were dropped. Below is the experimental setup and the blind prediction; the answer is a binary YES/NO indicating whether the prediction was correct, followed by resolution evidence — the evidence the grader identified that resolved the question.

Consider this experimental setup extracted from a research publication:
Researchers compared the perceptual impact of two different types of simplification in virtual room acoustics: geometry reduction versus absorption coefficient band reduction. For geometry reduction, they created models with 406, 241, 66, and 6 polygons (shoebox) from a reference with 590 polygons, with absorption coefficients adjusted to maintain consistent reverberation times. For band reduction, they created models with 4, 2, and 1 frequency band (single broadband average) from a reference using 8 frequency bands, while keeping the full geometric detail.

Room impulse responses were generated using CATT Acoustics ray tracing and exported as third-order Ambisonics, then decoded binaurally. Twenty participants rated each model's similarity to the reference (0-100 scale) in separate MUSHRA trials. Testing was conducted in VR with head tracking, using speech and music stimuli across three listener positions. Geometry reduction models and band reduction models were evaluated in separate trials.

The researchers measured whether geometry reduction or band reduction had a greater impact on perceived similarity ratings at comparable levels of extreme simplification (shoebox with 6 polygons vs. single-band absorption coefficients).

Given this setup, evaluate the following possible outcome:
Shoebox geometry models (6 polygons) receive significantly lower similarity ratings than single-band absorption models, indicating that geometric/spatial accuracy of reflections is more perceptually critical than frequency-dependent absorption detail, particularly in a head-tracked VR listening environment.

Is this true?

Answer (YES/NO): NO